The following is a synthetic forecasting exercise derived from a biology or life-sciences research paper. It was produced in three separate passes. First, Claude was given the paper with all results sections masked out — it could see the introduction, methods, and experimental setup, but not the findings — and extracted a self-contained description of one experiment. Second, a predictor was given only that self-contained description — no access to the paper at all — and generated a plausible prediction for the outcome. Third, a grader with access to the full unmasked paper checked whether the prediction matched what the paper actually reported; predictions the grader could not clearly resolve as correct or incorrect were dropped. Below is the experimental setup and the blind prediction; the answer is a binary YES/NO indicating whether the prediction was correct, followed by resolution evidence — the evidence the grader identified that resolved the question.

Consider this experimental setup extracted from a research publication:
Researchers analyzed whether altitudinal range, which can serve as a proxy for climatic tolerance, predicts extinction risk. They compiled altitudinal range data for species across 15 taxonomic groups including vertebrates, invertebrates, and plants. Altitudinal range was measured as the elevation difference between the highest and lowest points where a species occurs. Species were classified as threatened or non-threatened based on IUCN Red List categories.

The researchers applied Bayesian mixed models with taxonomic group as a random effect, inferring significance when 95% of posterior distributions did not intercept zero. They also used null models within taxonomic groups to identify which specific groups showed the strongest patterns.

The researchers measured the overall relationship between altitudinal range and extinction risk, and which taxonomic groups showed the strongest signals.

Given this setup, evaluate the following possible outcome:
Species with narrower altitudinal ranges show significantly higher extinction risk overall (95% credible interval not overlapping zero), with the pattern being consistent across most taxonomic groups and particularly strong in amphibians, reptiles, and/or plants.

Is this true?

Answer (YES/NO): NO